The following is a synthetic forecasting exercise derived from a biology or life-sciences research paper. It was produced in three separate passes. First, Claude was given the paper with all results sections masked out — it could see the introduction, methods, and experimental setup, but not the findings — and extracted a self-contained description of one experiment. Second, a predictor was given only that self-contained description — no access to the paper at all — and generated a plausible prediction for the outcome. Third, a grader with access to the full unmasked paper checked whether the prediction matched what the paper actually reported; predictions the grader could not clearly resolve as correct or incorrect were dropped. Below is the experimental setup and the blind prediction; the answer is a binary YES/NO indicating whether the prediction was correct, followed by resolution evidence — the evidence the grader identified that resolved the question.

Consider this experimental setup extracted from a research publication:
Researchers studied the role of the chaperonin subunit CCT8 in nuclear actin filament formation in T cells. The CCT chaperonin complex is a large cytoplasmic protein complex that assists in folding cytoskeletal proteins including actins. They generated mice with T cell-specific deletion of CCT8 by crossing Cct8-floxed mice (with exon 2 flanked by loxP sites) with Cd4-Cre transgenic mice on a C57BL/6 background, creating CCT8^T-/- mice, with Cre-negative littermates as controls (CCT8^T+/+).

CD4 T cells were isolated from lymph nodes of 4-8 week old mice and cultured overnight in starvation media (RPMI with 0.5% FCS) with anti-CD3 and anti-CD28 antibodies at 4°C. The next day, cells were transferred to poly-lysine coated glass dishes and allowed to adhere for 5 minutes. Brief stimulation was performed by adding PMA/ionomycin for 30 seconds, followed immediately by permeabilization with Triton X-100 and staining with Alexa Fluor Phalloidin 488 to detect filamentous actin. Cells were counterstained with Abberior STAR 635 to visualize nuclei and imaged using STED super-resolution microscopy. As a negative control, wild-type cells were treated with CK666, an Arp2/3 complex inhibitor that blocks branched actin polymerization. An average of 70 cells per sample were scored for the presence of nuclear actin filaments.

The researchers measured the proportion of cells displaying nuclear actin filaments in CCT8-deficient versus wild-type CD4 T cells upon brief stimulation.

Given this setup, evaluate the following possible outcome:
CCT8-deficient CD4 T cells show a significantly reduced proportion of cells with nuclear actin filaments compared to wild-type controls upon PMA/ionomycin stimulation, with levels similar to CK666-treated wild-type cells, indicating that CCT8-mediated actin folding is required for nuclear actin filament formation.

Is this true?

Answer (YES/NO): YES